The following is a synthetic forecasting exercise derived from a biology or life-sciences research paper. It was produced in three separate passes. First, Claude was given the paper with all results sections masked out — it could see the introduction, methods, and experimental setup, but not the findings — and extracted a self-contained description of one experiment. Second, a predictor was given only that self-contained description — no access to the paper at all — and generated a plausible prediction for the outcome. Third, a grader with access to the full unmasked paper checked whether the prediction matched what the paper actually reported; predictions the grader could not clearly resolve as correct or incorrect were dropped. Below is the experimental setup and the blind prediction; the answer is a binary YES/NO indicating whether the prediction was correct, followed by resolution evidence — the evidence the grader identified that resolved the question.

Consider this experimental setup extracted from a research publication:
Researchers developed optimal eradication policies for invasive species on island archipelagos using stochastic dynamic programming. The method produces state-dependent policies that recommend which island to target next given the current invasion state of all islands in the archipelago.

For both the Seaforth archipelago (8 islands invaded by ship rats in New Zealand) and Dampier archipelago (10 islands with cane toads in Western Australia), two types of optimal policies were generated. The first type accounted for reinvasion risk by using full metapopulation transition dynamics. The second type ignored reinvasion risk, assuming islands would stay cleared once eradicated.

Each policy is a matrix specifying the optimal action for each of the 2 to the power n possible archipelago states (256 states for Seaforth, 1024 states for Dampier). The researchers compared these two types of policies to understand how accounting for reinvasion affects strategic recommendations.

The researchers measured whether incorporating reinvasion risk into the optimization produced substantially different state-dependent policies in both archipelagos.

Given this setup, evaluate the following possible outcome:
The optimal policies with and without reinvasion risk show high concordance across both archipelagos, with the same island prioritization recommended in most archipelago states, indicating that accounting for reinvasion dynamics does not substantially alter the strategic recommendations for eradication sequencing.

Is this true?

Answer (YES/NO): NO